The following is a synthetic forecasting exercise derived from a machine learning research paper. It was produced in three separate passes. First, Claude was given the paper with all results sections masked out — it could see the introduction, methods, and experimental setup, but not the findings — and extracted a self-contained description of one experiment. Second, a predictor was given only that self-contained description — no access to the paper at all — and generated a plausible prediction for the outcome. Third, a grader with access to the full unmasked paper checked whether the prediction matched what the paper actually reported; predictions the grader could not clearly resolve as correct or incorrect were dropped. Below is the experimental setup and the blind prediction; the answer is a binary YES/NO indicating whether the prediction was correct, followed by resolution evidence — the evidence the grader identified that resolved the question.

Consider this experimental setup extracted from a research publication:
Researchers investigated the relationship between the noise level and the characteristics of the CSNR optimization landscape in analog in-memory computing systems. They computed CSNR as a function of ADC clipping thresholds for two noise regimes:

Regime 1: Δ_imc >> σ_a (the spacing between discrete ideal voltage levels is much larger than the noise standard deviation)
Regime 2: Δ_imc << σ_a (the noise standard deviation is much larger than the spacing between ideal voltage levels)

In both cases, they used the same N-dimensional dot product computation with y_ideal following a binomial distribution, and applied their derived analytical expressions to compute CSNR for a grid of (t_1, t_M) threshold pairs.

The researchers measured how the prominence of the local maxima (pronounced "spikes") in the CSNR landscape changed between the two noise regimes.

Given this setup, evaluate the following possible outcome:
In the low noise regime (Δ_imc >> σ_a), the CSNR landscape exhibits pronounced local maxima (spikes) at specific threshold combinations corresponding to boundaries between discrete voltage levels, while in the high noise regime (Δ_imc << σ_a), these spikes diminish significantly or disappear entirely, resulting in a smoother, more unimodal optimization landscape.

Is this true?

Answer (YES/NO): YES